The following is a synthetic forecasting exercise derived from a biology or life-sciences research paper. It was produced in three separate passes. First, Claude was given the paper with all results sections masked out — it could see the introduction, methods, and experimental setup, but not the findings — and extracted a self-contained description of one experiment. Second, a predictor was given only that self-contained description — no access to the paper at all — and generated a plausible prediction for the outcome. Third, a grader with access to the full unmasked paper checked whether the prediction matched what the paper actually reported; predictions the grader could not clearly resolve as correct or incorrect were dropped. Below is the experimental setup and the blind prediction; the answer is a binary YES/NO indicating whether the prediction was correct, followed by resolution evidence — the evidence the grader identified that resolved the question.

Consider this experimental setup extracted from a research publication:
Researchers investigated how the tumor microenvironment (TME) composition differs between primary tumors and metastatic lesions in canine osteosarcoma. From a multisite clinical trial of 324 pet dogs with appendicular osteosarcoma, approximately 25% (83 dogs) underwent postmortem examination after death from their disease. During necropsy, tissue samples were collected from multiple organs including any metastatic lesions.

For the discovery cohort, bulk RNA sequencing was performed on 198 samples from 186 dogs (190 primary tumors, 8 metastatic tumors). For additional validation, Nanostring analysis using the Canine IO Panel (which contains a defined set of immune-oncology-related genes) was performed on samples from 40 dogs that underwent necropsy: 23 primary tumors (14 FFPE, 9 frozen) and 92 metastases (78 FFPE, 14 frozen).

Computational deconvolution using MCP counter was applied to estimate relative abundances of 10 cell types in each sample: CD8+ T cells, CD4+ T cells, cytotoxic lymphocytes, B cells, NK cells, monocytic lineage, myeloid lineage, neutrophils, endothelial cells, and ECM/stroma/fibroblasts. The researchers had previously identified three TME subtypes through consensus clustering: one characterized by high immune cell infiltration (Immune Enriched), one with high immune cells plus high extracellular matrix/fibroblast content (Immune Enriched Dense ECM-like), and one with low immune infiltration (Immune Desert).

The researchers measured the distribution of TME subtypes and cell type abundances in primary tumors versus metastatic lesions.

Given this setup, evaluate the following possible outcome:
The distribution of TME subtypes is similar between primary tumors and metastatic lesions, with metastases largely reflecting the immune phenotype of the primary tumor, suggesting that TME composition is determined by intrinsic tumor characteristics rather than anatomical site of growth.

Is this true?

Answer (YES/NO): NO